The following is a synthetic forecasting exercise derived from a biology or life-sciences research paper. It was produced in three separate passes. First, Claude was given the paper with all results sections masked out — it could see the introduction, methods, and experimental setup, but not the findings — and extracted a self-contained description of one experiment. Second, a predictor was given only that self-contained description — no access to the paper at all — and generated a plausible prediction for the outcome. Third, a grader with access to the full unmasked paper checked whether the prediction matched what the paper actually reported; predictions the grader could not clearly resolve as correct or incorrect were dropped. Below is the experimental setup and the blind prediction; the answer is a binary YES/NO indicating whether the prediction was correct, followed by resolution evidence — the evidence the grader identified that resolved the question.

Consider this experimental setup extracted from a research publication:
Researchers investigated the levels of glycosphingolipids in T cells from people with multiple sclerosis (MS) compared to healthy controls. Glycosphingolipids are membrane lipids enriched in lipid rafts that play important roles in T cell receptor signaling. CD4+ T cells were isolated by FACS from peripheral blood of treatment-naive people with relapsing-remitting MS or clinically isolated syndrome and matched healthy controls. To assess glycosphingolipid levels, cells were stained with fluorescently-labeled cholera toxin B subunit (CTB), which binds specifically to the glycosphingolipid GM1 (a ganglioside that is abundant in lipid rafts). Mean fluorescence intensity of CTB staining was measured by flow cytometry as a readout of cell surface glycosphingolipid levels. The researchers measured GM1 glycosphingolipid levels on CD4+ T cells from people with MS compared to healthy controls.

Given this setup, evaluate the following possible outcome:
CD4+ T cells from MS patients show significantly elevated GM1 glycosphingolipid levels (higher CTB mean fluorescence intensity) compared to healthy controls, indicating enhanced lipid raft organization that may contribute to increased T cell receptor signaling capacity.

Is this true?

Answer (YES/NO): NO